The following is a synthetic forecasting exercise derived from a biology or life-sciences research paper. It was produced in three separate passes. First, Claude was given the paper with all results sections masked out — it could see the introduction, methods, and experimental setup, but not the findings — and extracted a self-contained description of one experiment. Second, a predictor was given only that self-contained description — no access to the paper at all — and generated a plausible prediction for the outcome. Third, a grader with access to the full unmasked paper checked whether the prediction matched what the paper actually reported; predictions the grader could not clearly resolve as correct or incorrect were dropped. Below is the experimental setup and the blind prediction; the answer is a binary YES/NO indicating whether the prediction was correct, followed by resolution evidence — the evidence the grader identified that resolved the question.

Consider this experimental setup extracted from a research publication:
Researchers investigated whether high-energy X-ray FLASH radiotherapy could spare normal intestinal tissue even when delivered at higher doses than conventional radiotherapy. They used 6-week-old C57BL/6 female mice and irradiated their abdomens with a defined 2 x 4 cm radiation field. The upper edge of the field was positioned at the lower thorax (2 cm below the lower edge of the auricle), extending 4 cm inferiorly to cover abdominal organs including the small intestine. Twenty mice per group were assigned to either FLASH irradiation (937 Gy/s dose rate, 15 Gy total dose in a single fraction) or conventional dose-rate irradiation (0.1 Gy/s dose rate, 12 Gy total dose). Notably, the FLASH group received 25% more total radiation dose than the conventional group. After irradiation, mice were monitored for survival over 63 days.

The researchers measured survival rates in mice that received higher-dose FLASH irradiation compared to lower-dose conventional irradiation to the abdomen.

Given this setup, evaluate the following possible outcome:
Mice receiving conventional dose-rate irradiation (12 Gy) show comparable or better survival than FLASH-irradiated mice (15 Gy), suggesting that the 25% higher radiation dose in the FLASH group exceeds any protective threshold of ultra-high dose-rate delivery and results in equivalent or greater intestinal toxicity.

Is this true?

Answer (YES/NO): YES